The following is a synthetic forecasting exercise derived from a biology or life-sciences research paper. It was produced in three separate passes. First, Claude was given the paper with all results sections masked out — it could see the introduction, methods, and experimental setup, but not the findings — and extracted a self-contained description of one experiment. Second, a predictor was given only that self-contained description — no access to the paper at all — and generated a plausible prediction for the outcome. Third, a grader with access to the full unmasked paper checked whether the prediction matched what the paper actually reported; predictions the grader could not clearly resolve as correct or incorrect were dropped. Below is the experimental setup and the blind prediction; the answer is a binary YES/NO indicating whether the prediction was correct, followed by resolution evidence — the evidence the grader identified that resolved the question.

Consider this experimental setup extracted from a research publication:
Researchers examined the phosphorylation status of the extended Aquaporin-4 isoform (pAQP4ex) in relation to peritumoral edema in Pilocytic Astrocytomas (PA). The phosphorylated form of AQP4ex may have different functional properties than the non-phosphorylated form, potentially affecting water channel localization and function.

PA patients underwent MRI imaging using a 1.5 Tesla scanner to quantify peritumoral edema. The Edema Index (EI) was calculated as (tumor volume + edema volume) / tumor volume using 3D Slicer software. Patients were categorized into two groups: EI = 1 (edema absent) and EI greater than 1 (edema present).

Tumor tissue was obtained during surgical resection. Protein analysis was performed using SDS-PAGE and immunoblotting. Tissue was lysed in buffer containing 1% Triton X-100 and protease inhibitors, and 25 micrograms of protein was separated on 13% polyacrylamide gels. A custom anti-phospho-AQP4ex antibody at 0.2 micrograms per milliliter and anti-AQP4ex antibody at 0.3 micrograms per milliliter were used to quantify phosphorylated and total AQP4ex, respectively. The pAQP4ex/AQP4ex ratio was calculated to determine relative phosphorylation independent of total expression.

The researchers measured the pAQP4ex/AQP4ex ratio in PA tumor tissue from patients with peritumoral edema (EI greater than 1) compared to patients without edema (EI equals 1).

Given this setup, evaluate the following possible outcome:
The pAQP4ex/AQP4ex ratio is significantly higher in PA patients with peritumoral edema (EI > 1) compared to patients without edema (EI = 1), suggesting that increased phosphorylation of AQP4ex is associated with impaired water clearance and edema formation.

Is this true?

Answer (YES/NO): NO